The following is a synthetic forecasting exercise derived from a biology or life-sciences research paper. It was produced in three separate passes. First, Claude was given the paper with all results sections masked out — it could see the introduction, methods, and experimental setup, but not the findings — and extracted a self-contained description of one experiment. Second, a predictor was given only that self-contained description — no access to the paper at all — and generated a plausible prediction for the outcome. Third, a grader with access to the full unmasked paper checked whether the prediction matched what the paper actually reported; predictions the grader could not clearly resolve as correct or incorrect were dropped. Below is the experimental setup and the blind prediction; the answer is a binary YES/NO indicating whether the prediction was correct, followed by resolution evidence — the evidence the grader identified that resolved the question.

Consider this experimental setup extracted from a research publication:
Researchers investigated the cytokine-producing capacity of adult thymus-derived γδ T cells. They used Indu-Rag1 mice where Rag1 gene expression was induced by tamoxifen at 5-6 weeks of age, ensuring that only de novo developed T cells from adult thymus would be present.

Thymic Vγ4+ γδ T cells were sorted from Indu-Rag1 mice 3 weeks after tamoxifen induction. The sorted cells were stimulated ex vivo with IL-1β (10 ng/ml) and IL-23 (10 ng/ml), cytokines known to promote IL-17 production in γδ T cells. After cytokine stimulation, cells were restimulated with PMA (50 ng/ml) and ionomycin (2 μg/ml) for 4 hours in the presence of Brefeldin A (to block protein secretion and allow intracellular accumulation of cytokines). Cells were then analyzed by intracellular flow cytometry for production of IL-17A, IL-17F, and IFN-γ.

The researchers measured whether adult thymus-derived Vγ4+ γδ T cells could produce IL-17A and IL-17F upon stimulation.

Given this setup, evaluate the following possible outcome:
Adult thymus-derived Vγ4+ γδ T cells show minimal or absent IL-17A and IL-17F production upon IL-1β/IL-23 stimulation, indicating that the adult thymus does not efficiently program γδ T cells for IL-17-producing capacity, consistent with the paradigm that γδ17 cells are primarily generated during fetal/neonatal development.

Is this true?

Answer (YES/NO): YES